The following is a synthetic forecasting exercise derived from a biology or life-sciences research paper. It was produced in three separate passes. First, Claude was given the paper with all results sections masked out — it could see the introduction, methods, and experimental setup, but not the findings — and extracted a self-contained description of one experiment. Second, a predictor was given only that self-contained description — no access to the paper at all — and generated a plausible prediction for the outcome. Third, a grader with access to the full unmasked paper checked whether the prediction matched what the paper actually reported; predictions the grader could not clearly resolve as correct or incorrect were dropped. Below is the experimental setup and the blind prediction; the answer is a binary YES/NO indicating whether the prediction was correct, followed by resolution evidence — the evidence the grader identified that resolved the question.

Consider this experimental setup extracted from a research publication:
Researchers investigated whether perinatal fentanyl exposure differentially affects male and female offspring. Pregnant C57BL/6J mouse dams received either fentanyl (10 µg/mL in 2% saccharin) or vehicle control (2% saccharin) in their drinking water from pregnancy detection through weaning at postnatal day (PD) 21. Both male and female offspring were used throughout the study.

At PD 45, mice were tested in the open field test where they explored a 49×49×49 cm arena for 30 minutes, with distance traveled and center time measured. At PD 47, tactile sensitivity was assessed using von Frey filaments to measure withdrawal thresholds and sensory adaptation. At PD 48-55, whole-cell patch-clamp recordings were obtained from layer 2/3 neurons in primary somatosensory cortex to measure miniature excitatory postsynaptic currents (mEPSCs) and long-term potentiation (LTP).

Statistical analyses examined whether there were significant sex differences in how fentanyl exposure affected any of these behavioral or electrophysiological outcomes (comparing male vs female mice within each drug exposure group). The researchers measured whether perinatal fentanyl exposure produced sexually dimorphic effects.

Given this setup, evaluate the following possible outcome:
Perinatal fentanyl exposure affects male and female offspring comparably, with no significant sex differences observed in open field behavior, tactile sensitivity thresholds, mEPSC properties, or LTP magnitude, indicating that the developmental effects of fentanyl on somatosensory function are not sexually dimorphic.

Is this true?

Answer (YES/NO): YES